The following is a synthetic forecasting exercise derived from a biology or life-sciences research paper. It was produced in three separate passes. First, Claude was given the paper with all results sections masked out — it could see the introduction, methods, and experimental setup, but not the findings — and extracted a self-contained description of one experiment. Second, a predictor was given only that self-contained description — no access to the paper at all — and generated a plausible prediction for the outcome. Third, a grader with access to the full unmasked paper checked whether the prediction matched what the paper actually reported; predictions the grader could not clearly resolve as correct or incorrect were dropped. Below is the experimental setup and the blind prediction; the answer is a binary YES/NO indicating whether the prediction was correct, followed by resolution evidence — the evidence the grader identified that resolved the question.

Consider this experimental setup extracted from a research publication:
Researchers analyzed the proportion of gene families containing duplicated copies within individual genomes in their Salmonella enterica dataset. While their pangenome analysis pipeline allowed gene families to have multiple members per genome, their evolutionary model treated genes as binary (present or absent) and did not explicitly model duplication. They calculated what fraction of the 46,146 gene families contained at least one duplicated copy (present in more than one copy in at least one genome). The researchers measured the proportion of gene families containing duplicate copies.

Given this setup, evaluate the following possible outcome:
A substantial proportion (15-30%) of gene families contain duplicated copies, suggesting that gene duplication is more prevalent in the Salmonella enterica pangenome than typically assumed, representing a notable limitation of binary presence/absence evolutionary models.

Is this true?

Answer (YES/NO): NO